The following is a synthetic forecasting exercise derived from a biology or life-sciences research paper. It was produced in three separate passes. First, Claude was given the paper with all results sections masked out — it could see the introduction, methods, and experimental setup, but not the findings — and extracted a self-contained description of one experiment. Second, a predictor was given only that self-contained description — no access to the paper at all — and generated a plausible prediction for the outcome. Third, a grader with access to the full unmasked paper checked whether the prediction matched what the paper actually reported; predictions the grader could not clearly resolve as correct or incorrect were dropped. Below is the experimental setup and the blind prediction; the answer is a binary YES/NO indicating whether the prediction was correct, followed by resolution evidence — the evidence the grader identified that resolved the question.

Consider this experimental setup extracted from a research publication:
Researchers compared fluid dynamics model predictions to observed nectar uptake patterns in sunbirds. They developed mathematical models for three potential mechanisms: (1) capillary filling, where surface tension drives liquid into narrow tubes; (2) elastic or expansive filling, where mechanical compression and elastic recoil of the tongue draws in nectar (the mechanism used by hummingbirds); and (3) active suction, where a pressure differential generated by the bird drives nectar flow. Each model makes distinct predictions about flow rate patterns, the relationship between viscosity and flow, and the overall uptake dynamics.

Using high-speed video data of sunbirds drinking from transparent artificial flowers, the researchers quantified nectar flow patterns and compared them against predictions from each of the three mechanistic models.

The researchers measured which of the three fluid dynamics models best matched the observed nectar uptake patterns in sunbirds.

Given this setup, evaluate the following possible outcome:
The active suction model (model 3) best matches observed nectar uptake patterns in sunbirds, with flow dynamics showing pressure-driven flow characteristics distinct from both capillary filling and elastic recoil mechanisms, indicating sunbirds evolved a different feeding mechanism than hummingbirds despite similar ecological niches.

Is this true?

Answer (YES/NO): YES